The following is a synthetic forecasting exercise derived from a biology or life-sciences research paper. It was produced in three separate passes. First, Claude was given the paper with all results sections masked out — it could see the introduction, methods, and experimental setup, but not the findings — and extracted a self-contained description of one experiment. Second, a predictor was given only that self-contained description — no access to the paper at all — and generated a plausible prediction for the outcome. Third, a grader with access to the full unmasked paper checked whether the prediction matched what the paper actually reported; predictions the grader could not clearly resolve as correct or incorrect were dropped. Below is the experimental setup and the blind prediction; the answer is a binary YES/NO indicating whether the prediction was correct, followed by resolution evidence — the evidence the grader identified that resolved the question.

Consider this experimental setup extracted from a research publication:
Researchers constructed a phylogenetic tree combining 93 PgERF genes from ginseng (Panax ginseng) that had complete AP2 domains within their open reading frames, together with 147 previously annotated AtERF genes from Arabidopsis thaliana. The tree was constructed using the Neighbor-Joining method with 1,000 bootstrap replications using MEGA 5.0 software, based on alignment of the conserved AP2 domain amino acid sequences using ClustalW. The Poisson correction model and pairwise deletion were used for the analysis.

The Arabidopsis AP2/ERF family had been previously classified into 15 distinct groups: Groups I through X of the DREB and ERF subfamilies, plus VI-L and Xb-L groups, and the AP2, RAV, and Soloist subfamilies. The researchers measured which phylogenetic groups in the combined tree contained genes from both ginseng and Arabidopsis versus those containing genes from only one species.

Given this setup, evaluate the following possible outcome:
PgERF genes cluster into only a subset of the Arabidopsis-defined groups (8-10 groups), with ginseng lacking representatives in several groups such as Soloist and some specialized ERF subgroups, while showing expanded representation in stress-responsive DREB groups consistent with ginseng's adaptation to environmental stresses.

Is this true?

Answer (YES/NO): NO